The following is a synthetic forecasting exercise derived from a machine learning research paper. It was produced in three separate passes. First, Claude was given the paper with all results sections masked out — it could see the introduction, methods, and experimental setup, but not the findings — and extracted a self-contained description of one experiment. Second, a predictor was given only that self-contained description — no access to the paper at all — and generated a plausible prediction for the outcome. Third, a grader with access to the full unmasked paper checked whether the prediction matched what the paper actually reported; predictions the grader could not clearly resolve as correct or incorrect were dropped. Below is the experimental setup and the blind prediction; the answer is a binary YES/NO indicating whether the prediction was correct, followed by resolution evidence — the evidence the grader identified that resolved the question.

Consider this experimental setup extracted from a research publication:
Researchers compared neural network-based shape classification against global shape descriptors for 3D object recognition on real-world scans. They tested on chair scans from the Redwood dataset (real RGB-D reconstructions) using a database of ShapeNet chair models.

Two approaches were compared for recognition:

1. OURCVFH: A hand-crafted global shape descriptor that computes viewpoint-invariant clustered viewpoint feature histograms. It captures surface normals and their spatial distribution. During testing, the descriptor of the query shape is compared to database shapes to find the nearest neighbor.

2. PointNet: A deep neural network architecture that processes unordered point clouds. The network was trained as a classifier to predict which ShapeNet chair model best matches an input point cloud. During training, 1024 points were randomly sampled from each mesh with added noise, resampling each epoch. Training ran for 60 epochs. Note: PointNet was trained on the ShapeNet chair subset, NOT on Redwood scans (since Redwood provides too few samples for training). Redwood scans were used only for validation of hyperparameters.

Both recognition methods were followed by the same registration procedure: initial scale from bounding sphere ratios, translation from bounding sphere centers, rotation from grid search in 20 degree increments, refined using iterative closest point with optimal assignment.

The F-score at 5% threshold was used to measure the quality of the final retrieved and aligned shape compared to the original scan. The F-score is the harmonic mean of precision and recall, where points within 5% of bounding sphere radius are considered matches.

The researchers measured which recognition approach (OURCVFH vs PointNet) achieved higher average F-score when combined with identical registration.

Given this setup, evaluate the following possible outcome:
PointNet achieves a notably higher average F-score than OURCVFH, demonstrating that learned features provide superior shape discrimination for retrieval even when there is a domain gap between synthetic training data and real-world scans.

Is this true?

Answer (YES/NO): YES